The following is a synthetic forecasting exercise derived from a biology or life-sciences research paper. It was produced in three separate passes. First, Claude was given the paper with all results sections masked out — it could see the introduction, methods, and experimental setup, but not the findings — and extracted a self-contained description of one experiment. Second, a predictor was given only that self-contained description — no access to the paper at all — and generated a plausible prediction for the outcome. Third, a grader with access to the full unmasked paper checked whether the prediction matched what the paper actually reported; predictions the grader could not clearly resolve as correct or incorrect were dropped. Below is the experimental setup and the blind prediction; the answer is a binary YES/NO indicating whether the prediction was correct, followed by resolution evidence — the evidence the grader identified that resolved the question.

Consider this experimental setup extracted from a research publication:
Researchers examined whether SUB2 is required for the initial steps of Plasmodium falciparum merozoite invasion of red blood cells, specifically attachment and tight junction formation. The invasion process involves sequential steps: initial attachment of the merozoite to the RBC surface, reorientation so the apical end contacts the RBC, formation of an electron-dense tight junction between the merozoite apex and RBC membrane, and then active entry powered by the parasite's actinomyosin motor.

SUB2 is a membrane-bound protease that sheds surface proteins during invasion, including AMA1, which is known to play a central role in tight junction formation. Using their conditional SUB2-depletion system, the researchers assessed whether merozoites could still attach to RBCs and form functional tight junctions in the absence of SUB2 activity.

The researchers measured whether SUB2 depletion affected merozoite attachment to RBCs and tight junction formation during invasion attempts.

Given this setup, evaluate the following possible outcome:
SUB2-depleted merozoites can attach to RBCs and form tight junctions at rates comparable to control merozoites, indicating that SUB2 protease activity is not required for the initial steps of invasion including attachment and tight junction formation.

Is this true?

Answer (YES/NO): YES